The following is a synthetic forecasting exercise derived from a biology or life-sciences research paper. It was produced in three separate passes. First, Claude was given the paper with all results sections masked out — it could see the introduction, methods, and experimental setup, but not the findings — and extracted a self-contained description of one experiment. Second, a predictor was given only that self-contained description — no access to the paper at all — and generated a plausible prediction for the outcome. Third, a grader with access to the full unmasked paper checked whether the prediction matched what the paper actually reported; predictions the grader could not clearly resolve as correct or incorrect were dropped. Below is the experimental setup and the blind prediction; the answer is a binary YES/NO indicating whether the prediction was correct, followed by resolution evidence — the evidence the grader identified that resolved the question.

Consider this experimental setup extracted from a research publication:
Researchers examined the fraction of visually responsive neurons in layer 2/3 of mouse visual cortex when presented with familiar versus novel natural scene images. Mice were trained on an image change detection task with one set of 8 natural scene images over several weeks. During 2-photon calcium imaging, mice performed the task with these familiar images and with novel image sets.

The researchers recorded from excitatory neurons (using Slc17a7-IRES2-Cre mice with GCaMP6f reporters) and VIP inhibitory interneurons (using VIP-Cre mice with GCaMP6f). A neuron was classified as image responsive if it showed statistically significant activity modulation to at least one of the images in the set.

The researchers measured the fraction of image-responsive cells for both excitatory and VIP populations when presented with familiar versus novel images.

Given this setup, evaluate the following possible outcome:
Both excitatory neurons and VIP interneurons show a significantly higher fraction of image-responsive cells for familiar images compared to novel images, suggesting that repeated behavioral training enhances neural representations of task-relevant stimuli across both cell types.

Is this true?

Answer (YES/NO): NO